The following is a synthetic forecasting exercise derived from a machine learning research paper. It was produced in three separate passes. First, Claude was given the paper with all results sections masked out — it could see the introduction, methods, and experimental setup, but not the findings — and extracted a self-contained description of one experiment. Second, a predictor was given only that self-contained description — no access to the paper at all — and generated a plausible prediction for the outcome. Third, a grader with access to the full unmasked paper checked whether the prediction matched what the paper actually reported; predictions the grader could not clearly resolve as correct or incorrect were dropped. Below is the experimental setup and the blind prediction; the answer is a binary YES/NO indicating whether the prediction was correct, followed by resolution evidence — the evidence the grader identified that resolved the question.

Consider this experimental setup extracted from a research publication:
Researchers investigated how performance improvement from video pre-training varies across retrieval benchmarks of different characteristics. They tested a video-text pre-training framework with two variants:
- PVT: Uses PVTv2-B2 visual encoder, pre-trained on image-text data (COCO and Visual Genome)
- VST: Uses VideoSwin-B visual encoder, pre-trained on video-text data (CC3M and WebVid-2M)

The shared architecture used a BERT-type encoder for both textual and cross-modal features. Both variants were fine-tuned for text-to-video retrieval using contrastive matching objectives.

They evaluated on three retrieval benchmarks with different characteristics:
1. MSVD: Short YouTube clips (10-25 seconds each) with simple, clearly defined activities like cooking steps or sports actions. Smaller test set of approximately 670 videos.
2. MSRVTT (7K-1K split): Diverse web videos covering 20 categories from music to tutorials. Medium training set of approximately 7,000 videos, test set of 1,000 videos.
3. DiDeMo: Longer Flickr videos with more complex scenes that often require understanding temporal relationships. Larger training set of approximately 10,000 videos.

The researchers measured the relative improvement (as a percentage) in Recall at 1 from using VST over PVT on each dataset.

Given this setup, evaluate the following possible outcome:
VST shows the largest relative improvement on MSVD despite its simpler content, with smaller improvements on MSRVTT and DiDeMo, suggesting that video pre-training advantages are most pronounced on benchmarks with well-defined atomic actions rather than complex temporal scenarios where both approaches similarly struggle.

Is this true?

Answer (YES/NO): NO